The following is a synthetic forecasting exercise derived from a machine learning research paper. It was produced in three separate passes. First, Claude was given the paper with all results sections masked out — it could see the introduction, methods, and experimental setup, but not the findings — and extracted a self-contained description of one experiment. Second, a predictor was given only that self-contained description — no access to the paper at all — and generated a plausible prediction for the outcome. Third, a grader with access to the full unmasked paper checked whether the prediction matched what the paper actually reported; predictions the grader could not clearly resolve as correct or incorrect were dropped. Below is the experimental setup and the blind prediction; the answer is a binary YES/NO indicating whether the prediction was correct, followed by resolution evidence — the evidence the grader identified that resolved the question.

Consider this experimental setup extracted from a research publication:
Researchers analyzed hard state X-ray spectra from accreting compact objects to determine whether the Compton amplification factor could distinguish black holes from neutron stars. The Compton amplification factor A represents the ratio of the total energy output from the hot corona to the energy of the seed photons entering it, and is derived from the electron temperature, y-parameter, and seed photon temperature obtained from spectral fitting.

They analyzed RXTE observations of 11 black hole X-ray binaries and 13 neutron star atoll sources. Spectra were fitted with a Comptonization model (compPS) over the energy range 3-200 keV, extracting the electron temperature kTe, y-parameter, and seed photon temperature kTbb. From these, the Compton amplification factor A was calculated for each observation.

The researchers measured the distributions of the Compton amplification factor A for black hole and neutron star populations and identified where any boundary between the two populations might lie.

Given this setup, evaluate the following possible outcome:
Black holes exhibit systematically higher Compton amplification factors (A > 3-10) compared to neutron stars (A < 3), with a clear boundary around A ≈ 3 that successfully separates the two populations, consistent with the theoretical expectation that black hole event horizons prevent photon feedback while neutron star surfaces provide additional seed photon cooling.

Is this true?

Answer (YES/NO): NO